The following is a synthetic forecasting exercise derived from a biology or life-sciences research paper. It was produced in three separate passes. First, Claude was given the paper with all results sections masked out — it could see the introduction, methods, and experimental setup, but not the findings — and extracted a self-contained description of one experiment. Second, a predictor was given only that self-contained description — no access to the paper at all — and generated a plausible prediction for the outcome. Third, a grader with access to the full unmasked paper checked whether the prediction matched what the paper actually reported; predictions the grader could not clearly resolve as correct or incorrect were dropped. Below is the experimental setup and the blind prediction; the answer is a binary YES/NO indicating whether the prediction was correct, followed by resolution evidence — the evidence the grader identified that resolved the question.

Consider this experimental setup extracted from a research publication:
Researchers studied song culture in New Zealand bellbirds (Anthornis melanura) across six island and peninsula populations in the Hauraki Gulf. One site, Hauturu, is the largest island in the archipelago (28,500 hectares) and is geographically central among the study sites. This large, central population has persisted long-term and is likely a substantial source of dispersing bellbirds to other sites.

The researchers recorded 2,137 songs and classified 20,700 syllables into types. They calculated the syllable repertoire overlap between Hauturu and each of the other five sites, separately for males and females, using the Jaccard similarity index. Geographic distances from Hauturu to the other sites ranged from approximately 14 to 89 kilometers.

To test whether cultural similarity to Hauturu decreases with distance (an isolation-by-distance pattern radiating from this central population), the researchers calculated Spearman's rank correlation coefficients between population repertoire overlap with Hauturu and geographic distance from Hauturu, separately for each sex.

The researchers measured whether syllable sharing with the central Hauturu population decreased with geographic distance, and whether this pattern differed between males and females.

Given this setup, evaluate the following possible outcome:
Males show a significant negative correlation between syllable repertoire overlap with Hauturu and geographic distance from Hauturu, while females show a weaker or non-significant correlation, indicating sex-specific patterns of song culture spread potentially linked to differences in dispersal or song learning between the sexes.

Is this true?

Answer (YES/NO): YES